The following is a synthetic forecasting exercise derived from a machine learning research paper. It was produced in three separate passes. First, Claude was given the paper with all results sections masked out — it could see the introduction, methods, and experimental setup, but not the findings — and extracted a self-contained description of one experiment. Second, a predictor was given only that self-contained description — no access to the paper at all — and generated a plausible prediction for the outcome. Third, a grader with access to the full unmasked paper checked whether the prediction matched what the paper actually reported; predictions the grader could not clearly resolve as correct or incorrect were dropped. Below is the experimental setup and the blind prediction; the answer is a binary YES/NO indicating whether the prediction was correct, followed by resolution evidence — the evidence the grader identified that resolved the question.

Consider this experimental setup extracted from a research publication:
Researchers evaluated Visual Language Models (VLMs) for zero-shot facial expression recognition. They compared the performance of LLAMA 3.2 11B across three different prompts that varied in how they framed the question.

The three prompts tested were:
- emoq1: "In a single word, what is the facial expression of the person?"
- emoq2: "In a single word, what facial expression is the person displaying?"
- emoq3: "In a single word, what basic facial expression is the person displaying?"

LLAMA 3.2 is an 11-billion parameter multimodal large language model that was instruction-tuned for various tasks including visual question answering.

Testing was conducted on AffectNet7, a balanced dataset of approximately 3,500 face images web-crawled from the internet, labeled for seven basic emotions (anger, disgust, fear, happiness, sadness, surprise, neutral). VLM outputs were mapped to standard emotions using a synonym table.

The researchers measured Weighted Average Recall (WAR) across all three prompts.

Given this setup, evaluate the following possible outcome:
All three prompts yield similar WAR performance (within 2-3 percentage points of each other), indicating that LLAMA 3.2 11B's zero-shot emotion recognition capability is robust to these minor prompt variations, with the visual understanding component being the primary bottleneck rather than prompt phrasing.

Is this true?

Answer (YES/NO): YES